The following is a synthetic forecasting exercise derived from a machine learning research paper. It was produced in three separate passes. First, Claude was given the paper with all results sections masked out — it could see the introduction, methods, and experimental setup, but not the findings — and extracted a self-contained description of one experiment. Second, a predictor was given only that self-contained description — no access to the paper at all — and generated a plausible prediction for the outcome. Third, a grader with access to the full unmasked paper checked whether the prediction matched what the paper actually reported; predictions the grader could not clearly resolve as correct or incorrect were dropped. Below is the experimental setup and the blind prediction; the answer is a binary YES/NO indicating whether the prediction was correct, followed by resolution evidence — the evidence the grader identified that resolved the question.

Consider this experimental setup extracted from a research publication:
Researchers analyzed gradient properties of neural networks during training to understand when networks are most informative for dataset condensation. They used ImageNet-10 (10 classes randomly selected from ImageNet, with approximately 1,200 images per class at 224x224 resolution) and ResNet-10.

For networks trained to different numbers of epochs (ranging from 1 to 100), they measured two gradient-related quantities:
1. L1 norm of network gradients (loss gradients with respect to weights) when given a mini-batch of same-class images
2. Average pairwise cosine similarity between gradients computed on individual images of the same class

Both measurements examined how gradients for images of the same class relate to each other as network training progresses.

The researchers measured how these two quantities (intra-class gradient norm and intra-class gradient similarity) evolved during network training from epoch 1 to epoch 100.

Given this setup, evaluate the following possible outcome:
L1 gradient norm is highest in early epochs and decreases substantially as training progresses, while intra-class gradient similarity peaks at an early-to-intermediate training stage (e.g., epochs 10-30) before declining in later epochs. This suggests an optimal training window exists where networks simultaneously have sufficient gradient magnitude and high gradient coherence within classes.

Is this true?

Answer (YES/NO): NO